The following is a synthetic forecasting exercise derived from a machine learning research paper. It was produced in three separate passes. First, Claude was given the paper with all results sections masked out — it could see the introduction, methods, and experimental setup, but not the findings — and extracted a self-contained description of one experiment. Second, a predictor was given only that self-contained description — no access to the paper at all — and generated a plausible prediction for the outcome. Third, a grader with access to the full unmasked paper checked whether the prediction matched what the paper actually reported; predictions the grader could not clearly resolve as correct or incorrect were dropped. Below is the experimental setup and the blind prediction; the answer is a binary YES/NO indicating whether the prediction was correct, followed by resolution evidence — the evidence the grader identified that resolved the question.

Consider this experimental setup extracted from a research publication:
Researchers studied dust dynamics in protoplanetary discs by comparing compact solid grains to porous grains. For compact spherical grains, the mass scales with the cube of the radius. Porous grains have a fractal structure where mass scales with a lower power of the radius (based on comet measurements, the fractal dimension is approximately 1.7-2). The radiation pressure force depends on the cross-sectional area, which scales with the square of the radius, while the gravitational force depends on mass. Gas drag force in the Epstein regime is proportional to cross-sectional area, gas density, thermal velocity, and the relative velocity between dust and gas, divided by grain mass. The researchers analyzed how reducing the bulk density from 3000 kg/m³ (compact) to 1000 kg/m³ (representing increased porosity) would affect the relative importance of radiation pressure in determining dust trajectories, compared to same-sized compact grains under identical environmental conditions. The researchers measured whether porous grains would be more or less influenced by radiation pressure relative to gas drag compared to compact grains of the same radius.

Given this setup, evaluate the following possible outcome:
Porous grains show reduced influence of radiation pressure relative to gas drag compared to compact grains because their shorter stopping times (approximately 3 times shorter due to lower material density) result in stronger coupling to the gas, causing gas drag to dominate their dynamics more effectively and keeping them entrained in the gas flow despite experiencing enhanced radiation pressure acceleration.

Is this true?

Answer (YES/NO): NO